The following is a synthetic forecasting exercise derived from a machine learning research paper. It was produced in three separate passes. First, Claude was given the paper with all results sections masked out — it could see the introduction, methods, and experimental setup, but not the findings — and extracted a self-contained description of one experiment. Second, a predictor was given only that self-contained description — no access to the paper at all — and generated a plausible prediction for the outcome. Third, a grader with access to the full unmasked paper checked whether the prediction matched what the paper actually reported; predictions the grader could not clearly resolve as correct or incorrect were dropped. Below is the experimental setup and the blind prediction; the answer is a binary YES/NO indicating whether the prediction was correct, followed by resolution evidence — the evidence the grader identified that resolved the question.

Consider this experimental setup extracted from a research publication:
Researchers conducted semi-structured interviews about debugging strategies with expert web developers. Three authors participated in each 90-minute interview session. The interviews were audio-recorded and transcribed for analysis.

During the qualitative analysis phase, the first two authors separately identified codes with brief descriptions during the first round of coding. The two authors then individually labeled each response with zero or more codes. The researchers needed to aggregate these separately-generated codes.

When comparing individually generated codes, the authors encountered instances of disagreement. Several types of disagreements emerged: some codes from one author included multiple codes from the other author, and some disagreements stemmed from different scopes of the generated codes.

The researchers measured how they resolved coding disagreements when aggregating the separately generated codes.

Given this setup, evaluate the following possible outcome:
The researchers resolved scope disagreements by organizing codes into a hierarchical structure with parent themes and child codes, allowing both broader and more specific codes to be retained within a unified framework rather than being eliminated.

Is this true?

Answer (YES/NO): NO